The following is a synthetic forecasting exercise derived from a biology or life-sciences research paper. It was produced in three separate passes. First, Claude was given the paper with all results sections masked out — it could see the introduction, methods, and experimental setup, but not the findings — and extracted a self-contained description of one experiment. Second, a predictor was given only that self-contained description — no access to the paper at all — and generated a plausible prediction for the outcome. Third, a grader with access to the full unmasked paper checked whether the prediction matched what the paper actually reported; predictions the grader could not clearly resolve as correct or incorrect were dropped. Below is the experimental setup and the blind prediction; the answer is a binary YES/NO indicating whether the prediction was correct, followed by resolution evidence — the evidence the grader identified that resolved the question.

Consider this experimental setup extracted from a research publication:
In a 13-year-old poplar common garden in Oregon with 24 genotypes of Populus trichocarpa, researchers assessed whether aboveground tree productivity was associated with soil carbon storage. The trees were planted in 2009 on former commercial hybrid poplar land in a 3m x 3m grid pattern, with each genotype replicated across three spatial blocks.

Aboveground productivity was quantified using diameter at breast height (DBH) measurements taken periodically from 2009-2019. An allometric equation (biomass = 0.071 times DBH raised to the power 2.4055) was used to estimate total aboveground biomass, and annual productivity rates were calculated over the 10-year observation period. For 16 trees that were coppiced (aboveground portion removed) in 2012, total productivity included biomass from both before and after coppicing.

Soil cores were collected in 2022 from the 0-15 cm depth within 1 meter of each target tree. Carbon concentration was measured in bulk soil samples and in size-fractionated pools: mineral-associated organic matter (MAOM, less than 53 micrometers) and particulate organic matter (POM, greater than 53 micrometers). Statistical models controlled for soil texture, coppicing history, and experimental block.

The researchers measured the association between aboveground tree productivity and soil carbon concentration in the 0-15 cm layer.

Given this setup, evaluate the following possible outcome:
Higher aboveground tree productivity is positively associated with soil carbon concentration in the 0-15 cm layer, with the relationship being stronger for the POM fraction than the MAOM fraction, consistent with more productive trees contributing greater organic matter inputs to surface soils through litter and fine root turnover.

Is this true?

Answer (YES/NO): NO